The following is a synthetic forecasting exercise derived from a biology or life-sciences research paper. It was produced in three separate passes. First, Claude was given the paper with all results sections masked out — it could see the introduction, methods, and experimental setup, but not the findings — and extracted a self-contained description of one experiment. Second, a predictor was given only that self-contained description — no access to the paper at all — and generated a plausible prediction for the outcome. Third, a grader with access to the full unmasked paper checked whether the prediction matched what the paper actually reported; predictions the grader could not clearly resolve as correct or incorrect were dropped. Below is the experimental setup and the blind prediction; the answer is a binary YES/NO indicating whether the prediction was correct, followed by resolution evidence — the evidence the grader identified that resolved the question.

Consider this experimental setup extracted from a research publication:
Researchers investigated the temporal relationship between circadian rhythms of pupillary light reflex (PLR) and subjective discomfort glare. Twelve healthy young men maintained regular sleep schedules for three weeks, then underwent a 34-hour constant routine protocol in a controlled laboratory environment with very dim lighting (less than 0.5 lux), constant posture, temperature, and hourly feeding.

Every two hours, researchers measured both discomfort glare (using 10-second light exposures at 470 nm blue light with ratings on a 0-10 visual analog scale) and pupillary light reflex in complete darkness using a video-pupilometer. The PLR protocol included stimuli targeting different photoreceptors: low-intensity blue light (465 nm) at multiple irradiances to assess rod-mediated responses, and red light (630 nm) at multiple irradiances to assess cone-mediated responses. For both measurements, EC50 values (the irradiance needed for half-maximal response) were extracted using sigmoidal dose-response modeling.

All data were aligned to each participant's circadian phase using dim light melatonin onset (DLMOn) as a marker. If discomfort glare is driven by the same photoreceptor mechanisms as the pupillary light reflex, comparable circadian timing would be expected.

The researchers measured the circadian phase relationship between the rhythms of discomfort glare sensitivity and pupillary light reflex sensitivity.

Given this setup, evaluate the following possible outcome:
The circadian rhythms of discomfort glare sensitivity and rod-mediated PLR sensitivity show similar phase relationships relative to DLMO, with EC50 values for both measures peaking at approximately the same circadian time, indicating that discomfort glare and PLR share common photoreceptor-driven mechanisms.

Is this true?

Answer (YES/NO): NO